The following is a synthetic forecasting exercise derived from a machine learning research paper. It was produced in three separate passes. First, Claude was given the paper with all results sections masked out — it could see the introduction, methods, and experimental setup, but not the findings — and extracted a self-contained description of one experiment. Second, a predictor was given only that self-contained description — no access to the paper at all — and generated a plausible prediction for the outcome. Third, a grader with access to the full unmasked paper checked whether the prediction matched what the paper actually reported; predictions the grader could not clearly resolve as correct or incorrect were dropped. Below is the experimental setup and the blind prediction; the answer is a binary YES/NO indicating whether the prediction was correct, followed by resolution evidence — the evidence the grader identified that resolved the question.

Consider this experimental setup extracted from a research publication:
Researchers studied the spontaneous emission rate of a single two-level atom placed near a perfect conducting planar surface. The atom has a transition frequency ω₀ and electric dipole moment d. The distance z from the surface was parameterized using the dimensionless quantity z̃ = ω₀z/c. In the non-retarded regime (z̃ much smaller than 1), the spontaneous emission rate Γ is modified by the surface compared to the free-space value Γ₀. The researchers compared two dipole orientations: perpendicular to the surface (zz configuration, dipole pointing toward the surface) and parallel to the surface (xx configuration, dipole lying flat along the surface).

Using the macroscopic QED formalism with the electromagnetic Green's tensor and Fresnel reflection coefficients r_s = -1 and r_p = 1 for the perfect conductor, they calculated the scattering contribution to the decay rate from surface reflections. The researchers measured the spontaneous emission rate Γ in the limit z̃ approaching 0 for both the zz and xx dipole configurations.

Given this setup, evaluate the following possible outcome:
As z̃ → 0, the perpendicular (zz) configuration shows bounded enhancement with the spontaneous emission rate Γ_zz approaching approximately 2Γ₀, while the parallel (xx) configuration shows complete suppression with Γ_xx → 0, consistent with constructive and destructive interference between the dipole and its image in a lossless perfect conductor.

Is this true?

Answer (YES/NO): YES